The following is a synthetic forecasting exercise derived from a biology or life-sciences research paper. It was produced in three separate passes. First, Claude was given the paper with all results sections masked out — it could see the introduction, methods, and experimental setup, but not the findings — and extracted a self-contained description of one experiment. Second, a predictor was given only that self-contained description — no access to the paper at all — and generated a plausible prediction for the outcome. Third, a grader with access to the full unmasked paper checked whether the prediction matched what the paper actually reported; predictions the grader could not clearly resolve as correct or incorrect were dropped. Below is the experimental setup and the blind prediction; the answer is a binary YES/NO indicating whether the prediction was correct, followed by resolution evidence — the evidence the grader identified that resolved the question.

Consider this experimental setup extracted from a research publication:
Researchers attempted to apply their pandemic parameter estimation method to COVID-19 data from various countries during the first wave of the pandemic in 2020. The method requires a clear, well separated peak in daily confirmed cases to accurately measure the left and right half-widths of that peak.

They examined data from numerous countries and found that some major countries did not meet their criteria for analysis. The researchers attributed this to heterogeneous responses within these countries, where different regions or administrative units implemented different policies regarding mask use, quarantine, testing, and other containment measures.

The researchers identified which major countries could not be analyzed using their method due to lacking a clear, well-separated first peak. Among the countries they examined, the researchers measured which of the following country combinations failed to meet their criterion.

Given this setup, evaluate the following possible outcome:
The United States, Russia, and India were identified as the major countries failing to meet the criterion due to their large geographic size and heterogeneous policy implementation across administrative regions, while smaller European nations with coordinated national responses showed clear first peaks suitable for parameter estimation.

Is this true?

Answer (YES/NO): NO